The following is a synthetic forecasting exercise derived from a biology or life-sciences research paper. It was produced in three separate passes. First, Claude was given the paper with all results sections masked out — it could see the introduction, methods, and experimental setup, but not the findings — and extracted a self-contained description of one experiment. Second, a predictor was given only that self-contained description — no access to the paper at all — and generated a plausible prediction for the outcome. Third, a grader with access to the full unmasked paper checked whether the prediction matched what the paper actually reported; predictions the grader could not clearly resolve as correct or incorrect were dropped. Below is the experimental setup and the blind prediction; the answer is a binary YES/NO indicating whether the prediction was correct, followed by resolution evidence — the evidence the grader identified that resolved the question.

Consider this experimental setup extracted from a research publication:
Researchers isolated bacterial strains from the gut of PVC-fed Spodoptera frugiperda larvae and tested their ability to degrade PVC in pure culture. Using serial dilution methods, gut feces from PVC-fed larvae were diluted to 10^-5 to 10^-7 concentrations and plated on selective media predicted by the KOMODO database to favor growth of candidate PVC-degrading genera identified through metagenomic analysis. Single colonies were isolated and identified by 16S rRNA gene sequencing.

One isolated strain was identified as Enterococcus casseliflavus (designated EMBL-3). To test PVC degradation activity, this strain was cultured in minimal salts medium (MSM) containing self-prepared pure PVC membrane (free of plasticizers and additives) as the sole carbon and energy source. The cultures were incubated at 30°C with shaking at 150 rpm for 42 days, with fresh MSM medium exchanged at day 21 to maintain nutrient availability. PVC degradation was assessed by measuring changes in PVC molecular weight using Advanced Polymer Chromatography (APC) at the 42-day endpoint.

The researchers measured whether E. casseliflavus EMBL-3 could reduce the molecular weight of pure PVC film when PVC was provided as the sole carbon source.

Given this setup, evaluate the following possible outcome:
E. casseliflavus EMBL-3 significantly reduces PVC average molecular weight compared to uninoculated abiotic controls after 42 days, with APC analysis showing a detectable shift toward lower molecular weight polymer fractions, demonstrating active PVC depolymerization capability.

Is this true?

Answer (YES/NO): NO